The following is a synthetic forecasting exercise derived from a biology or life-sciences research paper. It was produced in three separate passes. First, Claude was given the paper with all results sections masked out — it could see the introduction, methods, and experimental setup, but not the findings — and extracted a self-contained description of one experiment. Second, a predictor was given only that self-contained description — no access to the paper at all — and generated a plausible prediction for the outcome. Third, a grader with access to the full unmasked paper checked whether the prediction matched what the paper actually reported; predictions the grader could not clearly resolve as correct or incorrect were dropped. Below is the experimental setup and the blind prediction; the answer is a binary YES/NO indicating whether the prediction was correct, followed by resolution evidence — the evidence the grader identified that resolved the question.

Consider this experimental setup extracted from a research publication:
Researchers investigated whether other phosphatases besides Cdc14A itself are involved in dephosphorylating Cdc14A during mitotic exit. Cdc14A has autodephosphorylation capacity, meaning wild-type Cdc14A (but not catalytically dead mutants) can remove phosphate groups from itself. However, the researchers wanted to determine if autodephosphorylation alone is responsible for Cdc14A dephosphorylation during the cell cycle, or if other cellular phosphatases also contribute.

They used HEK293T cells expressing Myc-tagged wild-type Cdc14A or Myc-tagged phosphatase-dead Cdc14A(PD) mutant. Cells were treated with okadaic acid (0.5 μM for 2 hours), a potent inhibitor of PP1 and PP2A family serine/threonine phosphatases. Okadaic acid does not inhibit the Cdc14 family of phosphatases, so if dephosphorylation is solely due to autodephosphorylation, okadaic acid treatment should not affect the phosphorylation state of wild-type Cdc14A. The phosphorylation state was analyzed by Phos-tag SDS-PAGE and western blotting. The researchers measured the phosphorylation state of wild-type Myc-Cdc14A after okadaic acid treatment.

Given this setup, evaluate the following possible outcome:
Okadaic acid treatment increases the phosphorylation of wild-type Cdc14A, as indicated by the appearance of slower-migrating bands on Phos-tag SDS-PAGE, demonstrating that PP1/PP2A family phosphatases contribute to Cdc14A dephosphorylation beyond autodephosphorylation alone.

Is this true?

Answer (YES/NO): YES